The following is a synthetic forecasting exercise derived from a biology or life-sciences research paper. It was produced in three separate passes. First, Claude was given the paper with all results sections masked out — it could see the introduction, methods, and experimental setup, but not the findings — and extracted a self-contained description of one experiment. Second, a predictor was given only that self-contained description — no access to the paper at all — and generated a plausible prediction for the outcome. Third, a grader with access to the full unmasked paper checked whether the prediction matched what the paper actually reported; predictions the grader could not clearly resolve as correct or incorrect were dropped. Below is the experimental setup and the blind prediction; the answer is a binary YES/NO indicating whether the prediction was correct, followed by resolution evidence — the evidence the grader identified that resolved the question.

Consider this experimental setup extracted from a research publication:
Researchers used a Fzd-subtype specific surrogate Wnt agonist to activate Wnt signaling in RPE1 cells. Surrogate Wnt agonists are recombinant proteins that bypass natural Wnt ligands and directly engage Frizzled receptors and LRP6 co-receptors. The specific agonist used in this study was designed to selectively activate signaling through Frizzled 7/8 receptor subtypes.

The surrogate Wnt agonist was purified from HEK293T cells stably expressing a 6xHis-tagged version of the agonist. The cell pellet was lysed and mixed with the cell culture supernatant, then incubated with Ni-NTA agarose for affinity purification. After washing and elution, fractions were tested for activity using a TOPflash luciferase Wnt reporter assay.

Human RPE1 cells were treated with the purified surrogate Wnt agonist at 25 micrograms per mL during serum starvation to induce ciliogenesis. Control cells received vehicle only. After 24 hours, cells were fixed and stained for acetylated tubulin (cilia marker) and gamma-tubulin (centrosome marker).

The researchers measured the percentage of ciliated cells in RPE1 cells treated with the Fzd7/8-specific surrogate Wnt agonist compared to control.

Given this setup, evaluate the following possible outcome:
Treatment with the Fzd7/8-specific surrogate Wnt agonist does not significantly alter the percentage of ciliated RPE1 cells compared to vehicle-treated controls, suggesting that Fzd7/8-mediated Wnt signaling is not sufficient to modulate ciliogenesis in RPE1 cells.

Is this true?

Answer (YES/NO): NO